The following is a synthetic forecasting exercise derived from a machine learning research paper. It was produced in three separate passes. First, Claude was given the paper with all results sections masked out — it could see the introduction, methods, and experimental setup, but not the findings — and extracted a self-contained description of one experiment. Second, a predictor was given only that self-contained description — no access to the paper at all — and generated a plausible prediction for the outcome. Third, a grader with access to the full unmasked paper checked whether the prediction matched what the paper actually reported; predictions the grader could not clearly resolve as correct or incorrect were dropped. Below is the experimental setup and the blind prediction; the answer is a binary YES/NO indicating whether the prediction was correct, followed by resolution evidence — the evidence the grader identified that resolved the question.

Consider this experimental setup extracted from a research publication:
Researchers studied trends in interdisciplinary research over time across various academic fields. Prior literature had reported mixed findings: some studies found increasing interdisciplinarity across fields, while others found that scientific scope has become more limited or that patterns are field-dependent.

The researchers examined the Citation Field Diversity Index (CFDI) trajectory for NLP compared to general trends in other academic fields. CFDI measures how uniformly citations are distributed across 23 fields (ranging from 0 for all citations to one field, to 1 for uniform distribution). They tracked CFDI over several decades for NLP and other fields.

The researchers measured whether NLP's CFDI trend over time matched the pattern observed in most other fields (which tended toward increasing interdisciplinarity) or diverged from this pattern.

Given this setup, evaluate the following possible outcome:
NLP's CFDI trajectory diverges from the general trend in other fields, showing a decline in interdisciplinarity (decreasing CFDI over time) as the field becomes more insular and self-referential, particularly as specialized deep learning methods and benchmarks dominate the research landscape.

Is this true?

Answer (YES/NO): YES